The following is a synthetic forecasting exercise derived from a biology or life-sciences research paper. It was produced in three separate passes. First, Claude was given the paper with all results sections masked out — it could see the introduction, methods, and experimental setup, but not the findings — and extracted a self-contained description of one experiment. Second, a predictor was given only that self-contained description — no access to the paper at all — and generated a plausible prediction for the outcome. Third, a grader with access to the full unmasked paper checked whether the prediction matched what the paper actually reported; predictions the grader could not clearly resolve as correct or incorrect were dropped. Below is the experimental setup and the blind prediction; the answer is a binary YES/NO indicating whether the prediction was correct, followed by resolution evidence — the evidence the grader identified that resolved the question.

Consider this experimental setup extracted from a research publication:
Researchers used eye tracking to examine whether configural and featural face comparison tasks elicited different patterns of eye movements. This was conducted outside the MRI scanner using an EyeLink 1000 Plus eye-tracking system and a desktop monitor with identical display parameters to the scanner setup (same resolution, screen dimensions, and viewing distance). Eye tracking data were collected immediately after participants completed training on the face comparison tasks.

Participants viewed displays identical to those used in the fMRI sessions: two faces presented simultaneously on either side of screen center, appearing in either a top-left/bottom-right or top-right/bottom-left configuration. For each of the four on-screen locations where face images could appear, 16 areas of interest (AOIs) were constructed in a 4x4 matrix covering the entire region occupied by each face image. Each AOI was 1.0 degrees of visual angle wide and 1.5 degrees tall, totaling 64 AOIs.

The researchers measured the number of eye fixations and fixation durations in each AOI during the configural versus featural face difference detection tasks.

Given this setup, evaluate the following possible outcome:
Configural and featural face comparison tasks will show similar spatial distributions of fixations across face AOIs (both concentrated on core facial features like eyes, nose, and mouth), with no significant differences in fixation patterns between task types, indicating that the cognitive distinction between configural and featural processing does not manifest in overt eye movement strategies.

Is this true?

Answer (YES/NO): YES